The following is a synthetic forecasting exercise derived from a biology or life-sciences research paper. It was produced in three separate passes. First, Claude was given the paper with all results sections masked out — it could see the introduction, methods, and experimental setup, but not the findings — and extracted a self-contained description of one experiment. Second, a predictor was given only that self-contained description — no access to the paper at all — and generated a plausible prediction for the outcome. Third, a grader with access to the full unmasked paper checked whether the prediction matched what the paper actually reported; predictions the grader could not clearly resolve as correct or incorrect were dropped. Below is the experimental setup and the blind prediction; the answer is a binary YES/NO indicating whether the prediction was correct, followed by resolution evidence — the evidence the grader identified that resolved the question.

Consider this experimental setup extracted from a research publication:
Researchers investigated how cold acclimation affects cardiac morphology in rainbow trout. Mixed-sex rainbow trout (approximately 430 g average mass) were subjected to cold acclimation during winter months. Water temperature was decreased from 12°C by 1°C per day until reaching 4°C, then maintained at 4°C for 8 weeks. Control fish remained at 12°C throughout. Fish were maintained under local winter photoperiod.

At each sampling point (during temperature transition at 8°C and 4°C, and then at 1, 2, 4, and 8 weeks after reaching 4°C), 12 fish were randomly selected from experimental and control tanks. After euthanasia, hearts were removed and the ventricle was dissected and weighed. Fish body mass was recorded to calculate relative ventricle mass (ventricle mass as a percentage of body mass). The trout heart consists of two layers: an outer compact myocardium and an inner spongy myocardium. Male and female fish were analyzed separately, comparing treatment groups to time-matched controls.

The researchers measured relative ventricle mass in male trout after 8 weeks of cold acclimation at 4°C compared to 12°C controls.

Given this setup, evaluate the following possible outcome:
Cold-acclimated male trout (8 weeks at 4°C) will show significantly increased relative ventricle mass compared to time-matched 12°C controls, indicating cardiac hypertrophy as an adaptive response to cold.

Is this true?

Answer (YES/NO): NO